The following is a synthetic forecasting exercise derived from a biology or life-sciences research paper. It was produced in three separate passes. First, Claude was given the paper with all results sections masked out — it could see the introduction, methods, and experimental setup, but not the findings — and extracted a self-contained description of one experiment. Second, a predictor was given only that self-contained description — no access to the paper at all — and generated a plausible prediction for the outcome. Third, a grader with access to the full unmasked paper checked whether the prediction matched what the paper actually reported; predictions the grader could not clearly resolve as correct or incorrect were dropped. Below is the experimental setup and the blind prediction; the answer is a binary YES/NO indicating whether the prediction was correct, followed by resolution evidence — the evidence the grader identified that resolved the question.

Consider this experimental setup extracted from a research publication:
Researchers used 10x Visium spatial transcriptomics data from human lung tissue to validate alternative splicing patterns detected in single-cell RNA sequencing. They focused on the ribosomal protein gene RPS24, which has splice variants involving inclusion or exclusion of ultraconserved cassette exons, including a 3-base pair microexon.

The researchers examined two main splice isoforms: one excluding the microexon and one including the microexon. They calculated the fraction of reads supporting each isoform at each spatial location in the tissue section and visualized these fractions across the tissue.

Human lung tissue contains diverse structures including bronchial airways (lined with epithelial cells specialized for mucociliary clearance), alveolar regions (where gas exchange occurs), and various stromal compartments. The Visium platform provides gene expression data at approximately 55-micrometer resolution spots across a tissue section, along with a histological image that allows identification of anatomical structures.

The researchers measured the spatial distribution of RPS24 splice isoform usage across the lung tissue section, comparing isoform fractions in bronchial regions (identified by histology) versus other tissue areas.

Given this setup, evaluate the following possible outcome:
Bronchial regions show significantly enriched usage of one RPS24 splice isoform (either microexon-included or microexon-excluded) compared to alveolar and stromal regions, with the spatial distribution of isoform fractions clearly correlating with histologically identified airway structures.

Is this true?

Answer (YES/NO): YES